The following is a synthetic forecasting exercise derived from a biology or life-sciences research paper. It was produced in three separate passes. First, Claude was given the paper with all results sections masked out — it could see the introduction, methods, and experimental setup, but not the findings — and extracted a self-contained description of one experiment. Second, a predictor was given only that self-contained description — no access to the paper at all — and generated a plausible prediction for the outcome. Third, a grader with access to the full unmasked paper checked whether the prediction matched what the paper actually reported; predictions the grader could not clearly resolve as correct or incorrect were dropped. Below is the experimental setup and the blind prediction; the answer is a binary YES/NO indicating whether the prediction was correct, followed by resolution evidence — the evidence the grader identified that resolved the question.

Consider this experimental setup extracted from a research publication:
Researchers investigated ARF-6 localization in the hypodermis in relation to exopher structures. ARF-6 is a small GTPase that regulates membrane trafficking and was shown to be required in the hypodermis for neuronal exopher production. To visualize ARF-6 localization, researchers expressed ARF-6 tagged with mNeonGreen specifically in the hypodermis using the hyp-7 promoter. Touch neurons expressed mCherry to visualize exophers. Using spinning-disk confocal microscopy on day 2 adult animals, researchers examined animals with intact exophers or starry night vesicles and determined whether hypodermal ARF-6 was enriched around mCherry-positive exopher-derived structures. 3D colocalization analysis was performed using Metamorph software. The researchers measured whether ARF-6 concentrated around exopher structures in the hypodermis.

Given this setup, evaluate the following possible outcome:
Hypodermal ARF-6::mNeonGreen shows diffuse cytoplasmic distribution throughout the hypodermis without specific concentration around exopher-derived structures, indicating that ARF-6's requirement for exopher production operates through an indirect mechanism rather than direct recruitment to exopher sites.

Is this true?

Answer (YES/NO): NO